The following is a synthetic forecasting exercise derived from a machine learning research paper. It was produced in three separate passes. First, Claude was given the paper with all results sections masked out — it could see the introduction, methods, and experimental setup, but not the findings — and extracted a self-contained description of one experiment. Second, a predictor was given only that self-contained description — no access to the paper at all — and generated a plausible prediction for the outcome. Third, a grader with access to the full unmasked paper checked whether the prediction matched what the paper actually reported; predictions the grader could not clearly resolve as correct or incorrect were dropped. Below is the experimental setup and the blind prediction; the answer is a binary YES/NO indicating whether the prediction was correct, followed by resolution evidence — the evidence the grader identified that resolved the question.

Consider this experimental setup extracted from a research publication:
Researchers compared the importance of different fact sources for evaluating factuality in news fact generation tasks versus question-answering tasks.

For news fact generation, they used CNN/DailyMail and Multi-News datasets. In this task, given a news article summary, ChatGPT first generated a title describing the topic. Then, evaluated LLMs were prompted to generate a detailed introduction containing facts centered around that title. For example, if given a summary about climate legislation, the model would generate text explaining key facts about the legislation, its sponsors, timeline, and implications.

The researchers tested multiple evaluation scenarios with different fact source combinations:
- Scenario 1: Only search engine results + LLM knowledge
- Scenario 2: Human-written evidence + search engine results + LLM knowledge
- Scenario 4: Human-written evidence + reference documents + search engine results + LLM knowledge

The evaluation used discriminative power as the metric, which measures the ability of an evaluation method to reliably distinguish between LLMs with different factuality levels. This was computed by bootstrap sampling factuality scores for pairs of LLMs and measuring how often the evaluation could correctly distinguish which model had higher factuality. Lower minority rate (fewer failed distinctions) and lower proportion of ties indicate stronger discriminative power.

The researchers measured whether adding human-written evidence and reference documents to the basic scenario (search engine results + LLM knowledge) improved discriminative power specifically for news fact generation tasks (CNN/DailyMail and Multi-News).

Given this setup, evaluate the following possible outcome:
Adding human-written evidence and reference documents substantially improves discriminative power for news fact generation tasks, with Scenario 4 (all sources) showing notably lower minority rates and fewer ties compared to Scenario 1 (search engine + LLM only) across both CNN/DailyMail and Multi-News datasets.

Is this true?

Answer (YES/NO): NO